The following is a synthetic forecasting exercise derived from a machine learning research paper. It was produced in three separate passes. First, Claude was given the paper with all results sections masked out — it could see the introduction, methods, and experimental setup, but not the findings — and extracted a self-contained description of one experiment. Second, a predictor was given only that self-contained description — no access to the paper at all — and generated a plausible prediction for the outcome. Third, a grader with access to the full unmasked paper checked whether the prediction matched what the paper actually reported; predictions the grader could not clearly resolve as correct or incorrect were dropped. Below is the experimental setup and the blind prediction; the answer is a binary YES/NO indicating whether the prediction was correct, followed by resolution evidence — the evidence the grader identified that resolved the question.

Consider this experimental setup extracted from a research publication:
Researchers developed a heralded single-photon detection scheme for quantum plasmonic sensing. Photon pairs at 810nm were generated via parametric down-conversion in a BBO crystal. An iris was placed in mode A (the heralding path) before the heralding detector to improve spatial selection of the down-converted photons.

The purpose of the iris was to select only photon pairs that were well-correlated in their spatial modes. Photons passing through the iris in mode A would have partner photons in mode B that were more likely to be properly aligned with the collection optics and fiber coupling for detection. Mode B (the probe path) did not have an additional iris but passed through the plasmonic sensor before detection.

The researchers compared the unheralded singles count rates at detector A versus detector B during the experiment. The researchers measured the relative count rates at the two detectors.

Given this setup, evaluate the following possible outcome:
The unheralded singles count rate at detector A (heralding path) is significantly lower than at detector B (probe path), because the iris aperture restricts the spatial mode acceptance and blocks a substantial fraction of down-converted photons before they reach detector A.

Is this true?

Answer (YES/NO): YES